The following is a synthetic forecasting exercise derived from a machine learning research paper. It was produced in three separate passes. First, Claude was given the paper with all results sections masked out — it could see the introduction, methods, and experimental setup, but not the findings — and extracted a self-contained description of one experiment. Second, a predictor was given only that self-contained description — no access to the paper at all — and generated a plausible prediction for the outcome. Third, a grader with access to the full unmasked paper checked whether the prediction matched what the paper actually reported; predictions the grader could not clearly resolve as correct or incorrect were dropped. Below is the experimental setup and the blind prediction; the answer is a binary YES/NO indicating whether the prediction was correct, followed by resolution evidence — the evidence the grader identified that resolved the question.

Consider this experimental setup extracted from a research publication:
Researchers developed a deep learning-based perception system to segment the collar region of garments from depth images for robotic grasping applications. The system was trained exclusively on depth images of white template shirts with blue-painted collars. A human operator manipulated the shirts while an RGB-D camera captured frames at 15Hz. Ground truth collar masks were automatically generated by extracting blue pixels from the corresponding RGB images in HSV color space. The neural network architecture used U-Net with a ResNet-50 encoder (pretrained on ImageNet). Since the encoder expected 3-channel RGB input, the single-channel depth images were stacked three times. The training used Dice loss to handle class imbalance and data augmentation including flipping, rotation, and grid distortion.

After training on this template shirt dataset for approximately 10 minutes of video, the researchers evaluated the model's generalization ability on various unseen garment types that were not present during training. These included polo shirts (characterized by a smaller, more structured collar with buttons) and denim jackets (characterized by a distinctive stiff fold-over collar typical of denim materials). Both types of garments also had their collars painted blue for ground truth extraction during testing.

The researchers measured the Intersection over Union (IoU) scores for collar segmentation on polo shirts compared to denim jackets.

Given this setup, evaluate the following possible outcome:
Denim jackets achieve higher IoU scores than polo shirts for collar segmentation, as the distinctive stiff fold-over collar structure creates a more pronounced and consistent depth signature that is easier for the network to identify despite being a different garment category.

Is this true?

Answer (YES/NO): YES